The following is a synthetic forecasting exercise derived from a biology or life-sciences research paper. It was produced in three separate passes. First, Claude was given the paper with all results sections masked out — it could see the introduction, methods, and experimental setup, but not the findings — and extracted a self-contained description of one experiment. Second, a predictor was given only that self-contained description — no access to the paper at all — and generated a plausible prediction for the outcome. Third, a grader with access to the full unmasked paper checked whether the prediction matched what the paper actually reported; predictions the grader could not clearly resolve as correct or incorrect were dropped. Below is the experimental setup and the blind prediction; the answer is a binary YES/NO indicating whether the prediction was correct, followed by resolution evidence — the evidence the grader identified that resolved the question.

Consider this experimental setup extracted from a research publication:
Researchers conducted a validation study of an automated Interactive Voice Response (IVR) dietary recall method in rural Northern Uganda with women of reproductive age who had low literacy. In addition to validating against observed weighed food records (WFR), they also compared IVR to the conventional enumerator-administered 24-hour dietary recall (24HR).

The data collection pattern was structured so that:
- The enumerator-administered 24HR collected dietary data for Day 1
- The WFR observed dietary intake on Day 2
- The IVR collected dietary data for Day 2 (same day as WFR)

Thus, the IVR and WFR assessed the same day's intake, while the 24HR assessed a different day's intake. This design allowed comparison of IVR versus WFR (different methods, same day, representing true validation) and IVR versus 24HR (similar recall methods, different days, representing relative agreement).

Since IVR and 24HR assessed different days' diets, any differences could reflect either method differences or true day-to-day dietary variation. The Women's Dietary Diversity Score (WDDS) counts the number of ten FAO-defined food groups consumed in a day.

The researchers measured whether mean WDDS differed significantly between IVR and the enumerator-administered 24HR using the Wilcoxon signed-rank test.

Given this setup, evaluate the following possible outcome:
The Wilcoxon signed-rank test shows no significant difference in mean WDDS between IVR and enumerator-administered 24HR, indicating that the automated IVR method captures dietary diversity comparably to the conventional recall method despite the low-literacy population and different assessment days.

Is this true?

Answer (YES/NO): NO